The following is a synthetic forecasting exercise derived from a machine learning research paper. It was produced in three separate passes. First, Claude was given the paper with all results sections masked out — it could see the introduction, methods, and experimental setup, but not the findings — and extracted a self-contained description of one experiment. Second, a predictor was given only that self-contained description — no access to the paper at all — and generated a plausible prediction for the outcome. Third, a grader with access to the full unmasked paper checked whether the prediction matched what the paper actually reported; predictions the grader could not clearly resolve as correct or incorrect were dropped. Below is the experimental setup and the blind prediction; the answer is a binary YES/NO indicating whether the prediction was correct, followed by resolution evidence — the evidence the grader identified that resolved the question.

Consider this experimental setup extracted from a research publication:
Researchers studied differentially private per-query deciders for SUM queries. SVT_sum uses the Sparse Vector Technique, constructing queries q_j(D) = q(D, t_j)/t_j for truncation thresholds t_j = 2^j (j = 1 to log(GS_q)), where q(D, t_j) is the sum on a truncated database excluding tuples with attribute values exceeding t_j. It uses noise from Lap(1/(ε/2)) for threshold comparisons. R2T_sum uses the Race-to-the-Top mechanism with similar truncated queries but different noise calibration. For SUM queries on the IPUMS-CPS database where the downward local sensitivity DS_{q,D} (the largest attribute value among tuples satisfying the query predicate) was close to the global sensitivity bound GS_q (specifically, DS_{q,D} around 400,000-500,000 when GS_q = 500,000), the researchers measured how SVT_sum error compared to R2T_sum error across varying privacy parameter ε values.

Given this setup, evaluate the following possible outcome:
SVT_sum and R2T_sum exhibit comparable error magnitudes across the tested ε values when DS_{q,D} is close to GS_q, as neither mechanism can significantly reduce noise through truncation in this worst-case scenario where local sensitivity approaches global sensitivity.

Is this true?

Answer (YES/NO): NO